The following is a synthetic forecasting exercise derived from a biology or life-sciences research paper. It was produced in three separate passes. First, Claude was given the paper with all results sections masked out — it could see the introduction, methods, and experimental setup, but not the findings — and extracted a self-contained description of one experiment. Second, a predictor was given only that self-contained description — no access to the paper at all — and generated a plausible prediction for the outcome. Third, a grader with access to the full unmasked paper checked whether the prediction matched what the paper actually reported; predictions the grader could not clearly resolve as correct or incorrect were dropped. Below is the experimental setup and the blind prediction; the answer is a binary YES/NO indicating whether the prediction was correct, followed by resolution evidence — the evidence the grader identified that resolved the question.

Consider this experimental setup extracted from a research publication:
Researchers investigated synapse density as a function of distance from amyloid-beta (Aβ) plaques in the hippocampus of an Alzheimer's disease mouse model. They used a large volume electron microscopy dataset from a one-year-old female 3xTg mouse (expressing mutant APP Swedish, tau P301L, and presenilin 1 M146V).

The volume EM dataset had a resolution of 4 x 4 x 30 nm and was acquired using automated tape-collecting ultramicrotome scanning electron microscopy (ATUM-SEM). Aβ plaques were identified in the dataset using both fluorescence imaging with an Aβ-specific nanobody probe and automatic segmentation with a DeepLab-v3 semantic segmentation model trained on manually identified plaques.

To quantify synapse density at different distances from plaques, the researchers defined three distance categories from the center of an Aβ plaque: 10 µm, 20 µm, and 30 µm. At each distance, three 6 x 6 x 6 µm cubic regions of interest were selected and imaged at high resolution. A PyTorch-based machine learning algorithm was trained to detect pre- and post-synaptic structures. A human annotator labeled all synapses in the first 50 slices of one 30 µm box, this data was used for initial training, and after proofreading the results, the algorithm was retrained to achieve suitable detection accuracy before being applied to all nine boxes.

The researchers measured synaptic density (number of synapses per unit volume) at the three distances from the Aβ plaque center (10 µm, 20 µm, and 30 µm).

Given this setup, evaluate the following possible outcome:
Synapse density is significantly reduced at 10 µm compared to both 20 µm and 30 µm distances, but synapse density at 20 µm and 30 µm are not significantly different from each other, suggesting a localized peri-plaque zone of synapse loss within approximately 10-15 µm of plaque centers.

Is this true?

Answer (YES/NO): NO